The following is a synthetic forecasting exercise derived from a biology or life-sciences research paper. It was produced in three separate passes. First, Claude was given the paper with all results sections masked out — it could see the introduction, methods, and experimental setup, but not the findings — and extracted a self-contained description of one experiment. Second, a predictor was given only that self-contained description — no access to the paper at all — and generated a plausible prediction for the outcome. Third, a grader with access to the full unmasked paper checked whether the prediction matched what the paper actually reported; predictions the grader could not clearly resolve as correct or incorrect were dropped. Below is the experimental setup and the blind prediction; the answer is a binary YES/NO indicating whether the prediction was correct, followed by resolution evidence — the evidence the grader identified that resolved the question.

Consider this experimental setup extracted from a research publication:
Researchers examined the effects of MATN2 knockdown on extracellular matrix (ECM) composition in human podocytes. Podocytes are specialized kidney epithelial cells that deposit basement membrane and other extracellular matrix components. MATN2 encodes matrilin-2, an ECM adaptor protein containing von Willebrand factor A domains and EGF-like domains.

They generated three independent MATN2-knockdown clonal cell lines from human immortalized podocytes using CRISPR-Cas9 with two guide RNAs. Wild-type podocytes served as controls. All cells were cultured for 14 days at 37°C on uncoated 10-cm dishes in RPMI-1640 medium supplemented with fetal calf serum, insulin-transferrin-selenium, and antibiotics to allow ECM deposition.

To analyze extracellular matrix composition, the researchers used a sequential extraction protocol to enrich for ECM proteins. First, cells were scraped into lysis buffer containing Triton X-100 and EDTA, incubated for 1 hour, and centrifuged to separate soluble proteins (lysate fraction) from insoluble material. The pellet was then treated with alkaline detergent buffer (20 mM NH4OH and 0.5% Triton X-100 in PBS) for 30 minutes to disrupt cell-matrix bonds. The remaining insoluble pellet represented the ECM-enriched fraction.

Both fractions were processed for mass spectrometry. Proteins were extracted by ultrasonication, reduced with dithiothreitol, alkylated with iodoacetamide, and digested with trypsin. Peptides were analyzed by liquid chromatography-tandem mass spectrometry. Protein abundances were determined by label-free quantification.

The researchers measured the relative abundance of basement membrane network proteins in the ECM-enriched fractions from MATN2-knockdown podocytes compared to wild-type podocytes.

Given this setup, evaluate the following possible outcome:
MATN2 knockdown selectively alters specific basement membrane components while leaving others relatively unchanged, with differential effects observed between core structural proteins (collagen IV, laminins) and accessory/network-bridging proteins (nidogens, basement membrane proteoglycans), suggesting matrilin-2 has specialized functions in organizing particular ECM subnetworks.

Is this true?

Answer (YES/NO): NO